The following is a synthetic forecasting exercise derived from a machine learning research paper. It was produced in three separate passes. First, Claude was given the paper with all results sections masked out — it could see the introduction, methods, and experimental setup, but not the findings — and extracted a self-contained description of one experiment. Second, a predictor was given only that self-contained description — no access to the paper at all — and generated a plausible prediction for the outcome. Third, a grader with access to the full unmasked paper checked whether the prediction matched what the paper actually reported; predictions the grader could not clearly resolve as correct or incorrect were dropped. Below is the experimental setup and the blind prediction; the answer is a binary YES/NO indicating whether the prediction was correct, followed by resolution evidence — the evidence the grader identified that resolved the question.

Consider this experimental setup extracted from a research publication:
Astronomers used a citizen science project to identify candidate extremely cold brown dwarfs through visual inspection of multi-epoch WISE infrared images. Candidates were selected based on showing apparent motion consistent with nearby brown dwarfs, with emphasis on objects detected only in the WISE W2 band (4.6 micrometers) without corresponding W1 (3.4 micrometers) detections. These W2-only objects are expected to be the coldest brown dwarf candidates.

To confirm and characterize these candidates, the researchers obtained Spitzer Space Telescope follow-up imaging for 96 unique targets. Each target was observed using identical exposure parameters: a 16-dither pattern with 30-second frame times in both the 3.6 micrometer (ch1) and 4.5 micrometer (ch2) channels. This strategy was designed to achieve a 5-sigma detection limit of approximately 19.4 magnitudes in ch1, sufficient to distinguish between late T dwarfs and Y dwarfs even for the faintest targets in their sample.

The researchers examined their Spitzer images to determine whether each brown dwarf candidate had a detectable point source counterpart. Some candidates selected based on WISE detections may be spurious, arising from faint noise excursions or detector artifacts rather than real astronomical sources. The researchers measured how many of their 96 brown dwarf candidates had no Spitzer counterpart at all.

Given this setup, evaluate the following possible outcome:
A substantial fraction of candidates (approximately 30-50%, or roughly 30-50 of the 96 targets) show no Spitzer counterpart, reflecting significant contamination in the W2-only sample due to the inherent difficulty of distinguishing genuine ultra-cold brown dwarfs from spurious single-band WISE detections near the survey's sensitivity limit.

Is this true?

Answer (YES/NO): NO